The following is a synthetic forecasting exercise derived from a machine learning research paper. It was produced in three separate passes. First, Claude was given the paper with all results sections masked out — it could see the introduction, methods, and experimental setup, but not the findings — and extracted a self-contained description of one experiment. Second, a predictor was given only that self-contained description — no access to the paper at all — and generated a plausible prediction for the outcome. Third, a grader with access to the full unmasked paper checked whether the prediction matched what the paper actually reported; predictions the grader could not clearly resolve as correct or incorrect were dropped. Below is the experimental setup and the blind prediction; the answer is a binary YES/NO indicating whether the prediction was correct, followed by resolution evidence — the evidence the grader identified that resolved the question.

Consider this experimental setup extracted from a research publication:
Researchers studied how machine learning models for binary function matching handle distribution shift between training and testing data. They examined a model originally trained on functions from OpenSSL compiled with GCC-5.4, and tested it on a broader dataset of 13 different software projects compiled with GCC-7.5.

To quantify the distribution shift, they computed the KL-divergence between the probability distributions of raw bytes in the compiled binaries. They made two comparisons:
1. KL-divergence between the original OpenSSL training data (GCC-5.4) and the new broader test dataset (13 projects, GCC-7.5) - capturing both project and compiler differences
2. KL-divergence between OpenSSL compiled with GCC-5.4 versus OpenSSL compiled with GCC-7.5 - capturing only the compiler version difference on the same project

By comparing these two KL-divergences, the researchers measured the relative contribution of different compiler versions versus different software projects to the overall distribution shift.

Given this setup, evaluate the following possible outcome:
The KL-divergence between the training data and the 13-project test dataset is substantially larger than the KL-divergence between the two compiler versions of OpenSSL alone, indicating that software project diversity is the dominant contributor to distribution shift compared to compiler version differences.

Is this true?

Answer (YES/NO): YES